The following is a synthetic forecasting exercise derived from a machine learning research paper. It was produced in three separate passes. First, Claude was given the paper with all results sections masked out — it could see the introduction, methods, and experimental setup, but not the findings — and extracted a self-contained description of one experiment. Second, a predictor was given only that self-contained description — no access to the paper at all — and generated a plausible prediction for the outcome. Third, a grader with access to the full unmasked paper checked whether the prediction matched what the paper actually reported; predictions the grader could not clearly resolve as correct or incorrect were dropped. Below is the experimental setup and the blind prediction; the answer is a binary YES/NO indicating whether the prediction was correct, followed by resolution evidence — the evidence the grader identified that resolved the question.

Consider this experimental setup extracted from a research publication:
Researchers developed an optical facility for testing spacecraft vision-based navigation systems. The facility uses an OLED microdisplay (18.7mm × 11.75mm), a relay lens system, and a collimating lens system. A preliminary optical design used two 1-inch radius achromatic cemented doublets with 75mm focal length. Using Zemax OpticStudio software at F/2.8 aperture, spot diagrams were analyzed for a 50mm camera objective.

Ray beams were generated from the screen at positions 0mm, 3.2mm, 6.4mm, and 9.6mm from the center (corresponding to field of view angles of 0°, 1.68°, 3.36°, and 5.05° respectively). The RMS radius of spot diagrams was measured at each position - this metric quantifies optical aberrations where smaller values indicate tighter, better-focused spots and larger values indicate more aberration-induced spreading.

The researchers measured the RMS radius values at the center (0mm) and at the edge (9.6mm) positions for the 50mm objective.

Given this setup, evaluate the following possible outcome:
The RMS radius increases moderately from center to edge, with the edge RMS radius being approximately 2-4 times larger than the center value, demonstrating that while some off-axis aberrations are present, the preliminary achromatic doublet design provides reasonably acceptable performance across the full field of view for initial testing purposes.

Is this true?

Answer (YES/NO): NO